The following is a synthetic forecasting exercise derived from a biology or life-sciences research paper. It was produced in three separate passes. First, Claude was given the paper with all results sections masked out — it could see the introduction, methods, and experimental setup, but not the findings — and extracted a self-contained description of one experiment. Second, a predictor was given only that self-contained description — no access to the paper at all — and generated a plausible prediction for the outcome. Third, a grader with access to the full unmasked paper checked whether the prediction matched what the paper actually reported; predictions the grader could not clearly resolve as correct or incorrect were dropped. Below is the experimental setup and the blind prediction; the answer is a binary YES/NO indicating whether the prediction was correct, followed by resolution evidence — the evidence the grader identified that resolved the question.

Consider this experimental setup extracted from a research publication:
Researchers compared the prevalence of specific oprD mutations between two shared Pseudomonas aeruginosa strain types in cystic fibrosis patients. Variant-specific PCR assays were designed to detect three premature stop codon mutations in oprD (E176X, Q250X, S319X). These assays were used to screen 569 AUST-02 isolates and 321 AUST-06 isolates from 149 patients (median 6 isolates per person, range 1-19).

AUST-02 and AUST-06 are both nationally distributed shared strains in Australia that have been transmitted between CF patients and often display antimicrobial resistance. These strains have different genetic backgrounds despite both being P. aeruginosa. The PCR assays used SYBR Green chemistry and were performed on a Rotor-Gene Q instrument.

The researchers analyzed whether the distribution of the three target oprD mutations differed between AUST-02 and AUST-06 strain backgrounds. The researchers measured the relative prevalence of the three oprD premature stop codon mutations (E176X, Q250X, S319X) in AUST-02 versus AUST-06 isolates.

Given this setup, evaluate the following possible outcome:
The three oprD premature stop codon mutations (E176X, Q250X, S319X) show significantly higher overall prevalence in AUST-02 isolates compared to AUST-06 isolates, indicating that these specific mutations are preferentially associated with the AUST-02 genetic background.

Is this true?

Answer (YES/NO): NO